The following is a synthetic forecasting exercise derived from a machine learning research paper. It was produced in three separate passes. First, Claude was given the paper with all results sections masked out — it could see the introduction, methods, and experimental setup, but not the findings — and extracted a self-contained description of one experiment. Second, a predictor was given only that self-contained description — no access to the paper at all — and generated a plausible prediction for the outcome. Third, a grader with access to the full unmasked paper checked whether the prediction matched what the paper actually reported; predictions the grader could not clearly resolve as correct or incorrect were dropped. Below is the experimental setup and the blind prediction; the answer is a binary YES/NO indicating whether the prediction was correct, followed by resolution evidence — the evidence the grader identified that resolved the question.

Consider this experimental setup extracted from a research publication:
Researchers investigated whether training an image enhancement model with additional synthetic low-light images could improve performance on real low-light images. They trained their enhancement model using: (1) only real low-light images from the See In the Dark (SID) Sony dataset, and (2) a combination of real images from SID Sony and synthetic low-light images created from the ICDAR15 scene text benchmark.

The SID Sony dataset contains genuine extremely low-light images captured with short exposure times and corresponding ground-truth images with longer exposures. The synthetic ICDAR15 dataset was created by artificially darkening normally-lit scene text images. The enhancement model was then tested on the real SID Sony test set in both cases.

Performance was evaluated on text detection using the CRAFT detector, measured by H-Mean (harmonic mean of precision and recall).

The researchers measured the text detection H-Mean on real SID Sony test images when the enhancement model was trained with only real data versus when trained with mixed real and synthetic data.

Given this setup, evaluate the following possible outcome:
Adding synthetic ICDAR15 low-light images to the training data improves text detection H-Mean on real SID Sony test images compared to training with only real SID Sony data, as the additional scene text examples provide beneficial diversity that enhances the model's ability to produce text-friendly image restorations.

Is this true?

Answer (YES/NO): YES